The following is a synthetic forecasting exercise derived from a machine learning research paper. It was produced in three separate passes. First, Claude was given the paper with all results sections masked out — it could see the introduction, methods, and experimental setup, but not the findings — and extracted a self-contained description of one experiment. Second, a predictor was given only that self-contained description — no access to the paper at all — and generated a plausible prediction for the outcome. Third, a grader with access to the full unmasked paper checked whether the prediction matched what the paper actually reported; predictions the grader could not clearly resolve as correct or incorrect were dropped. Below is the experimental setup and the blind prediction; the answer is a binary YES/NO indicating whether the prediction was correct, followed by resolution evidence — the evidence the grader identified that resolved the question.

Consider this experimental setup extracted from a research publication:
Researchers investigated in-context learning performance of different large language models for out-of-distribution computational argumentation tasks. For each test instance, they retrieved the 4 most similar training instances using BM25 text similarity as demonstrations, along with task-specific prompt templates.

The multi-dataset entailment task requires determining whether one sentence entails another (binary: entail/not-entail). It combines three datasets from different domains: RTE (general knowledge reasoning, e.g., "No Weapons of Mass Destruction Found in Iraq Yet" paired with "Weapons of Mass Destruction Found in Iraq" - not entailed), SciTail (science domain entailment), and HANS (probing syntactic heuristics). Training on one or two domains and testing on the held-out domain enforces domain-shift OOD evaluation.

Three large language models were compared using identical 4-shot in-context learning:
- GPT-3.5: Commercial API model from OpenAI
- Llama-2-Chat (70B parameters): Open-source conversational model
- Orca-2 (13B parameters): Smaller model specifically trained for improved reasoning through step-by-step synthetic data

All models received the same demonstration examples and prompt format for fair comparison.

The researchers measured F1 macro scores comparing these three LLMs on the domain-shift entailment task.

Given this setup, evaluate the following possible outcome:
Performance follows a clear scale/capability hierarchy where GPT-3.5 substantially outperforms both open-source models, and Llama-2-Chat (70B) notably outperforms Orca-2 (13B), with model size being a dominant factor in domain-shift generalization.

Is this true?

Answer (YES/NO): NO